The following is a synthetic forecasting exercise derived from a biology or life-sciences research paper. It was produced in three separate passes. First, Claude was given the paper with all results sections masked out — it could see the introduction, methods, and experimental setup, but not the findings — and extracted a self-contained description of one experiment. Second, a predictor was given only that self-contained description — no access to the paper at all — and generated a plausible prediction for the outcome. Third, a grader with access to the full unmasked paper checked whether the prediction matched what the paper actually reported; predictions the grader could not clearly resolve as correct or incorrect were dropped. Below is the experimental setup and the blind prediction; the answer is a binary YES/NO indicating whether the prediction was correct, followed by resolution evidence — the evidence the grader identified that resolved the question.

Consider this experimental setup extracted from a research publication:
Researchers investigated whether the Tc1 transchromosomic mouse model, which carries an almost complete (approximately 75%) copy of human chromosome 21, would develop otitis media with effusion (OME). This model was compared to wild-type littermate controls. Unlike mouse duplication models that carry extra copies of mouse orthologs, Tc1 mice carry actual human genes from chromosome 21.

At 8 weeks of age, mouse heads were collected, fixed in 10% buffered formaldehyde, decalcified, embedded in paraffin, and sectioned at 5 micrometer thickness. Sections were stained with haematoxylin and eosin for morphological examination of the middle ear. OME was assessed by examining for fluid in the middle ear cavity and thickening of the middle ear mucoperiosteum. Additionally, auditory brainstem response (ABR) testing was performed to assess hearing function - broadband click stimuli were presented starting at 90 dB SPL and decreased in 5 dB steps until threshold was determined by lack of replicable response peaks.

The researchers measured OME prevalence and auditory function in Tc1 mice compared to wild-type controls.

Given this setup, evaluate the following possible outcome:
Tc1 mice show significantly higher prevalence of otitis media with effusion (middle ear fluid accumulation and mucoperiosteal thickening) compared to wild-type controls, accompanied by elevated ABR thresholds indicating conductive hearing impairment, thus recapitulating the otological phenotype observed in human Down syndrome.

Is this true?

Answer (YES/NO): NO